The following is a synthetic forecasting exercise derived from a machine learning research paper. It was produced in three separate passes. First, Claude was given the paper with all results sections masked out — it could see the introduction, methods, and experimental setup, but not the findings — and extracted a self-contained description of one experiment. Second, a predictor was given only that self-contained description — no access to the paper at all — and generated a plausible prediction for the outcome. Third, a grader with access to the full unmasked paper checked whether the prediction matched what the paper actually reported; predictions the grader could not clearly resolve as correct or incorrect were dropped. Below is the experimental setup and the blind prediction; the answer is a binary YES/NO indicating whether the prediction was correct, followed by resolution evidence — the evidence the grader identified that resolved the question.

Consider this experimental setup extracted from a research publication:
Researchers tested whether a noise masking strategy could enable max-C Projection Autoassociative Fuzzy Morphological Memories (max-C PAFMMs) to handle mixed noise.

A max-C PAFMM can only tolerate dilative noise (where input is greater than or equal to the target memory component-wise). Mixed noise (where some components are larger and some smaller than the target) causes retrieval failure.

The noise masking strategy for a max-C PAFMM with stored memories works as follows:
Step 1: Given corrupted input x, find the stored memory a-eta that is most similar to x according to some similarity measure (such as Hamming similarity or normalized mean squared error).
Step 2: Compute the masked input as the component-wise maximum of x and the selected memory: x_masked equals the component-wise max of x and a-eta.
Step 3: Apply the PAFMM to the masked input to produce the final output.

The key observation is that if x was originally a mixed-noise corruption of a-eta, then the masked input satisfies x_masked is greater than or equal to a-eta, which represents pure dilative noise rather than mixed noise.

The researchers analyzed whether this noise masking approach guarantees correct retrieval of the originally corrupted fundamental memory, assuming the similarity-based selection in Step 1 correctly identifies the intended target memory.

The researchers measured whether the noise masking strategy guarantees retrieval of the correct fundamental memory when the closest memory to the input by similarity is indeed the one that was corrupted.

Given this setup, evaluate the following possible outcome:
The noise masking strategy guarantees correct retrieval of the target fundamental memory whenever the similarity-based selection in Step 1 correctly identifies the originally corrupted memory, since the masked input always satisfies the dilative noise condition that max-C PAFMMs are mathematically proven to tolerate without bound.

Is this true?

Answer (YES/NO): NO